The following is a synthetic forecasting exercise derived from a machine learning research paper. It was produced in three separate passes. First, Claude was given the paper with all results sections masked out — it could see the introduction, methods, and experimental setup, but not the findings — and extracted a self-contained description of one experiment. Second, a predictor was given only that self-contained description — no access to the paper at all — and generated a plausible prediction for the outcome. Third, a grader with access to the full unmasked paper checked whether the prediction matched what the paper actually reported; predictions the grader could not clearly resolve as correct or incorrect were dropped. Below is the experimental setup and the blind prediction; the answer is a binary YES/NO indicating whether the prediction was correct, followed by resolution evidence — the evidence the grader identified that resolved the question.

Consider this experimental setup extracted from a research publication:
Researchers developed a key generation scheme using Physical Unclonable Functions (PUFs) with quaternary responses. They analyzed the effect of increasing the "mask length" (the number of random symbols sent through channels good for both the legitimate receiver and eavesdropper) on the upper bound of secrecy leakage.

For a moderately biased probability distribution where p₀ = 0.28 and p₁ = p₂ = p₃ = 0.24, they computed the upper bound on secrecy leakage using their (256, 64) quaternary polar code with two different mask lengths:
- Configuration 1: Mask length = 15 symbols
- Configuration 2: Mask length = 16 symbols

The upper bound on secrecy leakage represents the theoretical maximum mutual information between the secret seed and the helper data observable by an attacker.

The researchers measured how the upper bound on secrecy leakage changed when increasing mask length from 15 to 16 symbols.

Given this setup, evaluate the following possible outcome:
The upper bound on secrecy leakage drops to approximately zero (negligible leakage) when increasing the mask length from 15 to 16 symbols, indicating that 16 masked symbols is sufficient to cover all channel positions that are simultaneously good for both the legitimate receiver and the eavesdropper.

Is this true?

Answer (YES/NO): NO